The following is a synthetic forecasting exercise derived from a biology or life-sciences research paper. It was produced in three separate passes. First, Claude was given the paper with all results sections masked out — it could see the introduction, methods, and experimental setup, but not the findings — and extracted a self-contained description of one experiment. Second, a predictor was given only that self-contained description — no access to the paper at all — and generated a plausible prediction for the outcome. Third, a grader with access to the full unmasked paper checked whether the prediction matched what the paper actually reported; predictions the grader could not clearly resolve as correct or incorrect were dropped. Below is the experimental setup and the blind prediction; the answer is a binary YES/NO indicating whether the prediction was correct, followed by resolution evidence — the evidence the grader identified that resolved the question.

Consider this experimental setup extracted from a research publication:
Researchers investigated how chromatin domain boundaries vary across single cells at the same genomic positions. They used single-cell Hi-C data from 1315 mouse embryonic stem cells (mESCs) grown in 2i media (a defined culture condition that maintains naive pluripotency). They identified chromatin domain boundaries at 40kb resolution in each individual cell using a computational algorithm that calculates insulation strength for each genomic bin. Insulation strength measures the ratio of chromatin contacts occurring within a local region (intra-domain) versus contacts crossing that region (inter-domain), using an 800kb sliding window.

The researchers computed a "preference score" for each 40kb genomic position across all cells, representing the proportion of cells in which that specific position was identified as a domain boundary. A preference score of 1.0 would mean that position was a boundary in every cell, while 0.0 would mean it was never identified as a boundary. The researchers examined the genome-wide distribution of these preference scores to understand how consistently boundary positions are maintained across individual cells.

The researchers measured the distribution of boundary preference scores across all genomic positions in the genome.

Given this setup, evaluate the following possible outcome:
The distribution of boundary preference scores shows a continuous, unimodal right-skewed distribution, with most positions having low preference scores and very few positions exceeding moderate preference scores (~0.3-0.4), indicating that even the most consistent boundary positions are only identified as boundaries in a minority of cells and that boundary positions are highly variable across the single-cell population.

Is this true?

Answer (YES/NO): YES